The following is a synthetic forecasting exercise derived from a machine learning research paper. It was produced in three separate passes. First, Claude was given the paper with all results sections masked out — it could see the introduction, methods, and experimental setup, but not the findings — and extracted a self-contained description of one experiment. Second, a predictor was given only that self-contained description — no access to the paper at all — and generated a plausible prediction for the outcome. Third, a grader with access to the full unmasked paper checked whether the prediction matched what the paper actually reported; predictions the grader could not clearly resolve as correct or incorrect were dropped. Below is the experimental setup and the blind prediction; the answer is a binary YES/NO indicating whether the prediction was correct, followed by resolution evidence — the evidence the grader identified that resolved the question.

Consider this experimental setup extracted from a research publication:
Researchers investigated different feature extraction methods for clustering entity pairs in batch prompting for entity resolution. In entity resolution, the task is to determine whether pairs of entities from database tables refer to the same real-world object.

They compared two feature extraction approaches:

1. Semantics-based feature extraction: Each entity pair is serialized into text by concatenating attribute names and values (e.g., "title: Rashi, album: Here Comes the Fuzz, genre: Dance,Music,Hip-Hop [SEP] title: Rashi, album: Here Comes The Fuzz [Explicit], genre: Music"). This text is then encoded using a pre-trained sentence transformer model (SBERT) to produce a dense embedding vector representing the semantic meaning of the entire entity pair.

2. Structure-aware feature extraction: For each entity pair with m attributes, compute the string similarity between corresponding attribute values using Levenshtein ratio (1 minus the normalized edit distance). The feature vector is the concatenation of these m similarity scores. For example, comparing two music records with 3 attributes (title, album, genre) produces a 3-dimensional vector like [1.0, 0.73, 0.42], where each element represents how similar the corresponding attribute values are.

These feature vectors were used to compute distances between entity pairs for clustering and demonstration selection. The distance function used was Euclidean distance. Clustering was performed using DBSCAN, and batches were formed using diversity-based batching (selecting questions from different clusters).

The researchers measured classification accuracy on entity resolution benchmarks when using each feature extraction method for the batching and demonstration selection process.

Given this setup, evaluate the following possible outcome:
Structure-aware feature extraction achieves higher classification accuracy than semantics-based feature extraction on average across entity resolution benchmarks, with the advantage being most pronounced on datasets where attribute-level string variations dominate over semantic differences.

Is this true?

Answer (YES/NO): NO